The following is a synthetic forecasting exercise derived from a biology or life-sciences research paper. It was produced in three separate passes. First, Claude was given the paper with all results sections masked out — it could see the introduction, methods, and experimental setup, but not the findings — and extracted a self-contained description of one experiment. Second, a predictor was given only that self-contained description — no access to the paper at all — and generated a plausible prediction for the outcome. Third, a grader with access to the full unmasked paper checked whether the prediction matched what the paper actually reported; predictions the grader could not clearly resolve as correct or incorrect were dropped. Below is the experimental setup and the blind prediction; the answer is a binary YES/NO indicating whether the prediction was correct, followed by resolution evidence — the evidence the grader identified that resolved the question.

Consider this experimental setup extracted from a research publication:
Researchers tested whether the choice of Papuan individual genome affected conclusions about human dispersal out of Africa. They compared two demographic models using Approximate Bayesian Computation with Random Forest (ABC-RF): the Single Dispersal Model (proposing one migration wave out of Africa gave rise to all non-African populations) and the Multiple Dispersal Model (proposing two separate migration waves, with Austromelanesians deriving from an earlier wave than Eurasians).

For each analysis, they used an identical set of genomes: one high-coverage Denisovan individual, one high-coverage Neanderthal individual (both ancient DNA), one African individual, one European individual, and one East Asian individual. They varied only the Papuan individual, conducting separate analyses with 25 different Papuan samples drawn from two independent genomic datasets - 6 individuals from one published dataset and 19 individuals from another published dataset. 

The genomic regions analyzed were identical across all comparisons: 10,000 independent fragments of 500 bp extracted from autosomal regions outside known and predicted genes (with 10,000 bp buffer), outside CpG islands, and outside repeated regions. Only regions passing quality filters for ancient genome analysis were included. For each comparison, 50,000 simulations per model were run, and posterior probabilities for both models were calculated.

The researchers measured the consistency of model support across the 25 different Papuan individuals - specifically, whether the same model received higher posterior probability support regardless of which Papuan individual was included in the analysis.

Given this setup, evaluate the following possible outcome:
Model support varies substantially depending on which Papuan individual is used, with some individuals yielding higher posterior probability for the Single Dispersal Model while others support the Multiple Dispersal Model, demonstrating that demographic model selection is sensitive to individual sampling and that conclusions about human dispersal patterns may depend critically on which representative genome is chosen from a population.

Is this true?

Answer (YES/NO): NO